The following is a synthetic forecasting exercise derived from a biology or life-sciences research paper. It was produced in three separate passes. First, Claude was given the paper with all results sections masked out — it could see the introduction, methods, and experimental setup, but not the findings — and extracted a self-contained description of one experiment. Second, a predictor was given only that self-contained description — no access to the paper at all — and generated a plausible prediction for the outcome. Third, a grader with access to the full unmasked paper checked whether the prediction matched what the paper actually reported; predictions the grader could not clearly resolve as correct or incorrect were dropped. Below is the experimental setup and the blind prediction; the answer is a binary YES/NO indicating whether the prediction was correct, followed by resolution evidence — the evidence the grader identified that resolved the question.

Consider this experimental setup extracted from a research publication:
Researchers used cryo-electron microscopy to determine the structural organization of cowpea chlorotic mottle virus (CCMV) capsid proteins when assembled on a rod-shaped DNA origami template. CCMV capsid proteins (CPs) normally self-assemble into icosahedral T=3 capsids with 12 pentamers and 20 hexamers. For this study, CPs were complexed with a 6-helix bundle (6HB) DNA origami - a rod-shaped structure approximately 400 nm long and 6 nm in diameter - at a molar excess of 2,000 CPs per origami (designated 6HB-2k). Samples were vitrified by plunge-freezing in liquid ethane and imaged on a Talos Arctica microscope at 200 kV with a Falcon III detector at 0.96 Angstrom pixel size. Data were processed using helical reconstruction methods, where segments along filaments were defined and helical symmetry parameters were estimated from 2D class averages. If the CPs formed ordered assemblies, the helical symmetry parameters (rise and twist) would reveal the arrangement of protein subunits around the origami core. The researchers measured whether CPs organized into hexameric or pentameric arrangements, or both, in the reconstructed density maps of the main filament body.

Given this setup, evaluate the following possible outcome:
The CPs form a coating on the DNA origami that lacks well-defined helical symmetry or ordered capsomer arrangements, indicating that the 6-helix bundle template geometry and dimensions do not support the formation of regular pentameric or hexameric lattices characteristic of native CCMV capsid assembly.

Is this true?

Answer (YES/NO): NO